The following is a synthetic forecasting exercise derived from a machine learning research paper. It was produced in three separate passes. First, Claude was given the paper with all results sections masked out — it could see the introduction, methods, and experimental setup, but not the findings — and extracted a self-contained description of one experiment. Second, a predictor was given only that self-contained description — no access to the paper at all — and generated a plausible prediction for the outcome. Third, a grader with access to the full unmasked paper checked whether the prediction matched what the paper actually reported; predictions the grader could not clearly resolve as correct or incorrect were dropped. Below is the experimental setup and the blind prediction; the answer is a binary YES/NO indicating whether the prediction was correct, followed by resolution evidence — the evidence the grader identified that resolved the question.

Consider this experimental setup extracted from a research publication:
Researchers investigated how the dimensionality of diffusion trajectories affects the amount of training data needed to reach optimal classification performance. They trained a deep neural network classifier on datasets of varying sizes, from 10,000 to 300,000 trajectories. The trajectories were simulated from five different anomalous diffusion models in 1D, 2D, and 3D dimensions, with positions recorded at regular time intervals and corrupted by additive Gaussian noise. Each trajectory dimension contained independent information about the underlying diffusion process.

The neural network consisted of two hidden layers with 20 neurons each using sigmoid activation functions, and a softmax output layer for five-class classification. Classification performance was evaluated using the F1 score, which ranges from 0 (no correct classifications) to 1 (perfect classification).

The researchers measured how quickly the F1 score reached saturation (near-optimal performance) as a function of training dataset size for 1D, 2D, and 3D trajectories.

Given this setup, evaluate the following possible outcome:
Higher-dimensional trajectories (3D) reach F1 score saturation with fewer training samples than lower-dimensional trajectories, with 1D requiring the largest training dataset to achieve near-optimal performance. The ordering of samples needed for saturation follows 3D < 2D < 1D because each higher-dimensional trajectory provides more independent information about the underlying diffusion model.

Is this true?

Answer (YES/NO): YES